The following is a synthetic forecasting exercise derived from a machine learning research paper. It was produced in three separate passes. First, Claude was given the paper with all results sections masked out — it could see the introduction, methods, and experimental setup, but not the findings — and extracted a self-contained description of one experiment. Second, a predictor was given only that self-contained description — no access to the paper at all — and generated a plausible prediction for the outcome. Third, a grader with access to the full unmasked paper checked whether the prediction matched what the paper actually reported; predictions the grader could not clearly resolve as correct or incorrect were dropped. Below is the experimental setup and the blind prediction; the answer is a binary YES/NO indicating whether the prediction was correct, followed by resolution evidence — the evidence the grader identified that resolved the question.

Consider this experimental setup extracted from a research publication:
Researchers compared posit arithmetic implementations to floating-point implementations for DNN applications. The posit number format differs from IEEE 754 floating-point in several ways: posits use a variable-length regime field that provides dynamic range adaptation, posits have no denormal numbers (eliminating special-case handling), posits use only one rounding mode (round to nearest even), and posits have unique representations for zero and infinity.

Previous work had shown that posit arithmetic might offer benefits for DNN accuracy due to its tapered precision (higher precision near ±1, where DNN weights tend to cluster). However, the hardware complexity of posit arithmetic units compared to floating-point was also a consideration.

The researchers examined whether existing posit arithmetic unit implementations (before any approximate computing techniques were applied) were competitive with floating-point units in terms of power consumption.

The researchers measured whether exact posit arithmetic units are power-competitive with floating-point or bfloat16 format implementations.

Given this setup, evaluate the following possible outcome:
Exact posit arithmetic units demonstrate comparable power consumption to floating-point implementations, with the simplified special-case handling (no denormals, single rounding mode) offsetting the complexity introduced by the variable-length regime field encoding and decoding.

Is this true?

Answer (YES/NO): NO